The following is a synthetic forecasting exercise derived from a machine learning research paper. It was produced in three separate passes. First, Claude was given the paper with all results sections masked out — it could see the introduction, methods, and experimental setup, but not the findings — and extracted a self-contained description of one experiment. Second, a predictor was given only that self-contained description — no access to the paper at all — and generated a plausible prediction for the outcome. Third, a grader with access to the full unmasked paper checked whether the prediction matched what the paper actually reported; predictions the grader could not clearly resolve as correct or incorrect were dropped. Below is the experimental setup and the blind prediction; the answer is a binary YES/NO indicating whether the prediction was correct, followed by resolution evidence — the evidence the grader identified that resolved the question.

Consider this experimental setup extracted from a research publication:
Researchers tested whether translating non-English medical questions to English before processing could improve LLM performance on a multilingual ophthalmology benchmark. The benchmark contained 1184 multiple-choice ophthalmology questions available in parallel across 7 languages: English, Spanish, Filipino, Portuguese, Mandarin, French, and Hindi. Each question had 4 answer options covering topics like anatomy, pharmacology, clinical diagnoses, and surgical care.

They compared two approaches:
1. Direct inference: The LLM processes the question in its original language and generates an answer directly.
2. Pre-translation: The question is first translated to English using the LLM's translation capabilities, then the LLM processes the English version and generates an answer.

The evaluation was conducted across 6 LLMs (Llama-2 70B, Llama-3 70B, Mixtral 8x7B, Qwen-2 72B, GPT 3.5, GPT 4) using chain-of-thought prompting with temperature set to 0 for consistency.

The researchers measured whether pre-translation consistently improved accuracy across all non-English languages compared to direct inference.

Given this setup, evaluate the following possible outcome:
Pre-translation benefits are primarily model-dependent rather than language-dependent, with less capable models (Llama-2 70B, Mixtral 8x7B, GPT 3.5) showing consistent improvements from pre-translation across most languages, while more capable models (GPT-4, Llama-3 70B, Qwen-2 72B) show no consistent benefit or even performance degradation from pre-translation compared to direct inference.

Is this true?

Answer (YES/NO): NO